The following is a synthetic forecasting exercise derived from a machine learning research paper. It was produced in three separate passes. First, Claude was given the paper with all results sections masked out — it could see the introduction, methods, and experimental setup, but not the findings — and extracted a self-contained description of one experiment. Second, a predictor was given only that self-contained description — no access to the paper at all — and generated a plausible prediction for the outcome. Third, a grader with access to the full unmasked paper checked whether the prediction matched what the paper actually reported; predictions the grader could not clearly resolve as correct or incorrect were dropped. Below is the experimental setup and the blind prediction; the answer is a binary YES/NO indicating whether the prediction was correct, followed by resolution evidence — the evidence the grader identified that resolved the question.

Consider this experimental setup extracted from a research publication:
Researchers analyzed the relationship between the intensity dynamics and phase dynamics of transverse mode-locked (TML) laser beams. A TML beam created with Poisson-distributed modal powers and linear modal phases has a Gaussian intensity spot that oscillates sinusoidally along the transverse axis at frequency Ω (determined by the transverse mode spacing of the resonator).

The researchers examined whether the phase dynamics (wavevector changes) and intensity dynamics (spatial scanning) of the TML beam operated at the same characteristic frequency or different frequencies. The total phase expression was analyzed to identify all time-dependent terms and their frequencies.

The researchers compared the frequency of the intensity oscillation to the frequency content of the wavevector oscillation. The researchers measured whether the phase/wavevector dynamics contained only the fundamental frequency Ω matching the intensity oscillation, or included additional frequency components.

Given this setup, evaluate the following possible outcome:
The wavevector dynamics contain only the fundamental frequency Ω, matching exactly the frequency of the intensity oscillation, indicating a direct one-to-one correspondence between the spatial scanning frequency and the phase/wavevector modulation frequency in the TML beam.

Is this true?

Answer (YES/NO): NO